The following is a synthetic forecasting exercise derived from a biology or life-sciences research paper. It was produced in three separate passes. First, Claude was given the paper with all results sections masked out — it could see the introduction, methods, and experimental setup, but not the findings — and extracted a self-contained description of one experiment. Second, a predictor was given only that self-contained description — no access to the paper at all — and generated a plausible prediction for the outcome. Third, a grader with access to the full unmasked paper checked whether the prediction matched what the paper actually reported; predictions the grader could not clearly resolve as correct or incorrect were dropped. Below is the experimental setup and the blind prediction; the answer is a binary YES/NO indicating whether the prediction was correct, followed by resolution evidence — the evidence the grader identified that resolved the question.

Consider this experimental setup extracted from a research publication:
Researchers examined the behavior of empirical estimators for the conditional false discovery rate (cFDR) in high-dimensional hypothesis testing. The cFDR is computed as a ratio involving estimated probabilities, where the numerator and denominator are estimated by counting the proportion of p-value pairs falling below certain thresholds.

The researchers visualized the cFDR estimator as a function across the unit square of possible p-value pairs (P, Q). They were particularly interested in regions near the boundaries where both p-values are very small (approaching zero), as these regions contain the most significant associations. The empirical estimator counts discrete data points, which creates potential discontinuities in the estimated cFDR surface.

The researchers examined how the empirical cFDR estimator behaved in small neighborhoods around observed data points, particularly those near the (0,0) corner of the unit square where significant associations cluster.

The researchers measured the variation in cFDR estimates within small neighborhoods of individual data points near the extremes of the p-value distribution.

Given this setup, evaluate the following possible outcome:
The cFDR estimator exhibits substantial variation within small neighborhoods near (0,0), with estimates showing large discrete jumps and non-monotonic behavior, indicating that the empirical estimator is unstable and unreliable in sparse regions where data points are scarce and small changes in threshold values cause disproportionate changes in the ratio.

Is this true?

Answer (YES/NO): YES